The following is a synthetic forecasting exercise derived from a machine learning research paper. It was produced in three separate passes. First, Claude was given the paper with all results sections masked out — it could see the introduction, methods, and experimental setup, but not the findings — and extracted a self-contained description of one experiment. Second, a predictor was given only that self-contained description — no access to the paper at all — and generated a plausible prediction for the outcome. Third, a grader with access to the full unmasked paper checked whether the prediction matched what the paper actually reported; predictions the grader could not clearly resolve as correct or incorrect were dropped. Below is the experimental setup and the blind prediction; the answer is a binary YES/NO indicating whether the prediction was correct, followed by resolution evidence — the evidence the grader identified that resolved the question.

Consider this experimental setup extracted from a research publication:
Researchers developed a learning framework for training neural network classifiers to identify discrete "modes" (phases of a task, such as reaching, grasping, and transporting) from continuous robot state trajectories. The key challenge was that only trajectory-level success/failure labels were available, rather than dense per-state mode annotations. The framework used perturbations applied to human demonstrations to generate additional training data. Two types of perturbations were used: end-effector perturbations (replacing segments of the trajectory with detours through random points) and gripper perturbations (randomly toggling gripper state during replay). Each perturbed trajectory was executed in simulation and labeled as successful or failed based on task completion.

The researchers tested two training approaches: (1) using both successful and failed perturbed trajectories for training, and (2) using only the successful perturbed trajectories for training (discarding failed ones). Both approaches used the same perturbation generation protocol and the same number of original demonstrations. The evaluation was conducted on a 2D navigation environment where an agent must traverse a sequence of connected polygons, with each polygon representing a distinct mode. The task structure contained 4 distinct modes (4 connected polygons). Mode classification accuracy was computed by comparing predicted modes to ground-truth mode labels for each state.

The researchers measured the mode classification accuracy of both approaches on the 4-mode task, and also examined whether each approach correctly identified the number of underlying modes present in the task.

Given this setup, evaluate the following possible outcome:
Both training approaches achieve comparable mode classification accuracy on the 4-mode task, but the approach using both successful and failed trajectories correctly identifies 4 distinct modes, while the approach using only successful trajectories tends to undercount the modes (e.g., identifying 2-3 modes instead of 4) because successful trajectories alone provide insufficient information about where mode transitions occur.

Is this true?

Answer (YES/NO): NO